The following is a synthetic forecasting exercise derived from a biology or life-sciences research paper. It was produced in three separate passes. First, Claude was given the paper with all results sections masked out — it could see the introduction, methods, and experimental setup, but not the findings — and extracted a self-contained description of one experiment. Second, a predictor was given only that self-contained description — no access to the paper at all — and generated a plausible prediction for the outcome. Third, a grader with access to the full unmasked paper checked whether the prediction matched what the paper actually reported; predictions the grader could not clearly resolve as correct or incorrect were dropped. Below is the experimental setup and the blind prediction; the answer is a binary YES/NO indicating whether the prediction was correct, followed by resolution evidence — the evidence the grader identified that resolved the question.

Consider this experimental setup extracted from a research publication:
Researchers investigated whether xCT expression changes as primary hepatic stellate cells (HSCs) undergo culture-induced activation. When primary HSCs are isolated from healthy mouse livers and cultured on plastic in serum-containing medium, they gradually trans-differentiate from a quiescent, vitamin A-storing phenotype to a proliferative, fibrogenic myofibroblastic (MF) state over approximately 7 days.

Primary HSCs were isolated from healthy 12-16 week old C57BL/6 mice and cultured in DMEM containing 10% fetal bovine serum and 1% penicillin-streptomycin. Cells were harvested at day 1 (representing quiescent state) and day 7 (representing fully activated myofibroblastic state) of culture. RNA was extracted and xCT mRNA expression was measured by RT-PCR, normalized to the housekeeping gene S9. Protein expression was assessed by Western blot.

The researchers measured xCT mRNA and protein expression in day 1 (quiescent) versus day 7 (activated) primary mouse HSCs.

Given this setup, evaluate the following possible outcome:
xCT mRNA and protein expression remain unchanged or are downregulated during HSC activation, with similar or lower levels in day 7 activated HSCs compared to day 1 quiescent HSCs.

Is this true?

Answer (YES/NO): NO